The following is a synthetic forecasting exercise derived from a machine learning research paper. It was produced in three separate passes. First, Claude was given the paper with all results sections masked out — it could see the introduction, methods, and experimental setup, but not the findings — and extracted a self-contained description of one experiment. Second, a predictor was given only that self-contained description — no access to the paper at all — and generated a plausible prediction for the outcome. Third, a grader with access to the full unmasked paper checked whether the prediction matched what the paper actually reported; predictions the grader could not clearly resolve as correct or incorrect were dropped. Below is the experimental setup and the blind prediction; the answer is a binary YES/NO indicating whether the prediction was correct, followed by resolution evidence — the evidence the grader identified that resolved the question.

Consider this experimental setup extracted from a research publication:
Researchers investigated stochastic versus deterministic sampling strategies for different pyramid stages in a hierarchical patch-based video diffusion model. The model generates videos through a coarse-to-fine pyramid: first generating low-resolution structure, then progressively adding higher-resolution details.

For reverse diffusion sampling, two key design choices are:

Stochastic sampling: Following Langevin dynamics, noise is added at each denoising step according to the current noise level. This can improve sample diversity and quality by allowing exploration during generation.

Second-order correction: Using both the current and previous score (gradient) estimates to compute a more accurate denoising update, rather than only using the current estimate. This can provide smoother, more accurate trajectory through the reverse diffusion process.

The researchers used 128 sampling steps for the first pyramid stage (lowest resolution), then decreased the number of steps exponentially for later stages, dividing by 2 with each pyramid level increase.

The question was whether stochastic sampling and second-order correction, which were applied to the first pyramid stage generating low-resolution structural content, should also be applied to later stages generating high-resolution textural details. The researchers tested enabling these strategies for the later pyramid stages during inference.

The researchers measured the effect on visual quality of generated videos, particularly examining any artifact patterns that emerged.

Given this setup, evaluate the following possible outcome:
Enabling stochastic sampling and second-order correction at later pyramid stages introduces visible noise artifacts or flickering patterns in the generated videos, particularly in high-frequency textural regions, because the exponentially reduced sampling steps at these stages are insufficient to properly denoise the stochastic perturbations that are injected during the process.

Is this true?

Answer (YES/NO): YES